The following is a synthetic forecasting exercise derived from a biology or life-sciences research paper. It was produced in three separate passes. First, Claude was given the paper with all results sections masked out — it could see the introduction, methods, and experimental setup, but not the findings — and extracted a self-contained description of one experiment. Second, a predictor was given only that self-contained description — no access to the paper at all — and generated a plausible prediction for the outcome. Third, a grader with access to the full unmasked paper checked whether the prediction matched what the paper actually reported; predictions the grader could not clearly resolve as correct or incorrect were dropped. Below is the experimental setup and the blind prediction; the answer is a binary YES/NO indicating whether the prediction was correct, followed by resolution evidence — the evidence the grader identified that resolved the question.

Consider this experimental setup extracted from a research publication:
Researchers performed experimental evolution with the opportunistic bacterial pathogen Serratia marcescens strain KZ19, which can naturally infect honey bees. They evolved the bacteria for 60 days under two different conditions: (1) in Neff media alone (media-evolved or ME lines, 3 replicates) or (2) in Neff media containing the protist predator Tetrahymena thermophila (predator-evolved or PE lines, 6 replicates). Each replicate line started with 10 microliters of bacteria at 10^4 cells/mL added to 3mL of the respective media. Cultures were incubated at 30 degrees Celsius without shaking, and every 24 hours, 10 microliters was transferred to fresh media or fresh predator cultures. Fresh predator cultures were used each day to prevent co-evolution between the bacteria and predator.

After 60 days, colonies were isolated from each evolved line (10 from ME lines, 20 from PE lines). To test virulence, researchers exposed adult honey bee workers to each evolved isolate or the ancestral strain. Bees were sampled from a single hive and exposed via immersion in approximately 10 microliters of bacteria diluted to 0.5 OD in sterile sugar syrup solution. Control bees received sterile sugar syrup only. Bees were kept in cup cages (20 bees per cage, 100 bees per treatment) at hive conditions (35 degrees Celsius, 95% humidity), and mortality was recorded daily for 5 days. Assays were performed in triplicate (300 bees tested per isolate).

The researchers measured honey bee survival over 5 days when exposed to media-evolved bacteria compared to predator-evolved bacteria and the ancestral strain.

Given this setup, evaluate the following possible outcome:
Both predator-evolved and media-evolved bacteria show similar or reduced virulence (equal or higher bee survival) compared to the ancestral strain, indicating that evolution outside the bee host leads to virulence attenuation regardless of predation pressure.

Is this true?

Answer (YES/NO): NO